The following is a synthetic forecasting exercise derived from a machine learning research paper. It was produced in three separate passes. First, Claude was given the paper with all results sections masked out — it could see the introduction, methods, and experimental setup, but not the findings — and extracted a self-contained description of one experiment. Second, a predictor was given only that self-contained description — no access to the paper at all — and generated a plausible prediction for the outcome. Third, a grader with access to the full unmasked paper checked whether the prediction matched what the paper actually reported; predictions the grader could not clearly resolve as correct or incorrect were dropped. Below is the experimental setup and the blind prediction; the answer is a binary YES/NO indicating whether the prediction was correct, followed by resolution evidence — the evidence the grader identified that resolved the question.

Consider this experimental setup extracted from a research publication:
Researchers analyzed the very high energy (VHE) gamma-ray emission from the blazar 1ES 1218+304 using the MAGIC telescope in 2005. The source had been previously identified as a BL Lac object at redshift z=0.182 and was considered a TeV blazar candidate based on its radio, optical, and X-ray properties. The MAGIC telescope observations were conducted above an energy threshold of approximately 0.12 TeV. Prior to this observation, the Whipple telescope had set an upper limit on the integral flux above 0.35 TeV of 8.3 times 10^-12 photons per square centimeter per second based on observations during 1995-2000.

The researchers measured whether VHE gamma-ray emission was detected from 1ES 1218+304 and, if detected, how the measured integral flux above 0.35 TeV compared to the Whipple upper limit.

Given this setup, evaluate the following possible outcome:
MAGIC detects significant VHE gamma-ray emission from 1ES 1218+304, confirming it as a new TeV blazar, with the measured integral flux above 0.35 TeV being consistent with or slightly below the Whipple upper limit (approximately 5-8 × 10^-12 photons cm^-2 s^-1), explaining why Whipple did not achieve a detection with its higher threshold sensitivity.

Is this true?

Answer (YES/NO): NO